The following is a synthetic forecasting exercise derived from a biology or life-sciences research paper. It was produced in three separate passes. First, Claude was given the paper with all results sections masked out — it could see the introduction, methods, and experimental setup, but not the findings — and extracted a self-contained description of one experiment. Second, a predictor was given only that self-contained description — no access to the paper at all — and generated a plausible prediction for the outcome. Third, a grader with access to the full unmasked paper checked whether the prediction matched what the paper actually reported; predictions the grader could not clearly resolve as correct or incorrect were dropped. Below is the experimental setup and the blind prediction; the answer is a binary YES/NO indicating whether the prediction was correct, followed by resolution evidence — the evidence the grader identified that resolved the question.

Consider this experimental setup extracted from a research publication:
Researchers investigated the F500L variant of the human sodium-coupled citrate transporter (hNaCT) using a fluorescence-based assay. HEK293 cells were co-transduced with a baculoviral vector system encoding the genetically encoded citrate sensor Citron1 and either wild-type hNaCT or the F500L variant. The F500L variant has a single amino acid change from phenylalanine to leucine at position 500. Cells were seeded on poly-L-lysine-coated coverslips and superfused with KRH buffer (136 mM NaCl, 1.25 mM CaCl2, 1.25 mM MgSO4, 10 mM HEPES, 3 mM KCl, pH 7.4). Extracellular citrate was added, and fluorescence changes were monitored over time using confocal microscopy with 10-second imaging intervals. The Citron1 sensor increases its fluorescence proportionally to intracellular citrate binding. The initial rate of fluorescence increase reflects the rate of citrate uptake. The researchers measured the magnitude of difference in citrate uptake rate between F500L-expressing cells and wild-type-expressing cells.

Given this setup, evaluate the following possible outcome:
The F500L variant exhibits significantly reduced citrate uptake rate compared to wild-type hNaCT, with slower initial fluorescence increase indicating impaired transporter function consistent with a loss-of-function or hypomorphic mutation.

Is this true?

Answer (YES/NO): NO